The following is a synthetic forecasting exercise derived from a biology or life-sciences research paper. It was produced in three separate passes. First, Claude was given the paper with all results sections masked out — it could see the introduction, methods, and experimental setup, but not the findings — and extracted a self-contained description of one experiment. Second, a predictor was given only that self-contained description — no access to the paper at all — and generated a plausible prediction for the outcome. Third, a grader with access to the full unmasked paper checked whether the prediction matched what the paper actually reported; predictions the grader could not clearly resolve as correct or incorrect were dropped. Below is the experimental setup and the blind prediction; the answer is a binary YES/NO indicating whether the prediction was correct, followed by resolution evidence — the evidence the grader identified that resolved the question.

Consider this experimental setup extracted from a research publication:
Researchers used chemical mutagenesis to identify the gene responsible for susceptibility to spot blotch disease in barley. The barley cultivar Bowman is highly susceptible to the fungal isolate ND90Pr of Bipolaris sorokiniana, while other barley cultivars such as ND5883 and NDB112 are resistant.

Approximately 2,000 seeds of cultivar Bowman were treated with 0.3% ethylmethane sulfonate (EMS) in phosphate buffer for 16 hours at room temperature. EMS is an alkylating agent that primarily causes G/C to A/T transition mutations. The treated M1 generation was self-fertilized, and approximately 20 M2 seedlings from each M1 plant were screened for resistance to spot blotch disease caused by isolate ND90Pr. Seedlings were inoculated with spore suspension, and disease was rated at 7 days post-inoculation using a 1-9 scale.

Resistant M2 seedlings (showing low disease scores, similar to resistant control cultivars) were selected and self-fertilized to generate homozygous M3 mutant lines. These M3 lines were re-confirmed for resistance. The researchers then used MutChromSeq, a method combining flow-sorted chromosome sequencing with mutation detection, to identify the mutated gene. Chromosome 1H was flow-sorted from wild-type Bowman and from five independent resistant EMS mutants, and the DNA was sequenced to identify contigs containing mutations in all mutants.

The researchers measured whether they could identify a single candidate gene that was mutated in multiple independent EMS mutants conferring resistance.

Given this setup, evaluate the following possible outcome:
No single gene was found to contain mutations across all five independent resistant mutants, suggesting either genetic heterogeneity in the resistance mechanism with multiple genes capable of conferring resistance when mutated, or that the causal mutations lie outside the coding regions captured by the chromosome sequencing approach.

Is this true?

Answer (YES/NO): NO